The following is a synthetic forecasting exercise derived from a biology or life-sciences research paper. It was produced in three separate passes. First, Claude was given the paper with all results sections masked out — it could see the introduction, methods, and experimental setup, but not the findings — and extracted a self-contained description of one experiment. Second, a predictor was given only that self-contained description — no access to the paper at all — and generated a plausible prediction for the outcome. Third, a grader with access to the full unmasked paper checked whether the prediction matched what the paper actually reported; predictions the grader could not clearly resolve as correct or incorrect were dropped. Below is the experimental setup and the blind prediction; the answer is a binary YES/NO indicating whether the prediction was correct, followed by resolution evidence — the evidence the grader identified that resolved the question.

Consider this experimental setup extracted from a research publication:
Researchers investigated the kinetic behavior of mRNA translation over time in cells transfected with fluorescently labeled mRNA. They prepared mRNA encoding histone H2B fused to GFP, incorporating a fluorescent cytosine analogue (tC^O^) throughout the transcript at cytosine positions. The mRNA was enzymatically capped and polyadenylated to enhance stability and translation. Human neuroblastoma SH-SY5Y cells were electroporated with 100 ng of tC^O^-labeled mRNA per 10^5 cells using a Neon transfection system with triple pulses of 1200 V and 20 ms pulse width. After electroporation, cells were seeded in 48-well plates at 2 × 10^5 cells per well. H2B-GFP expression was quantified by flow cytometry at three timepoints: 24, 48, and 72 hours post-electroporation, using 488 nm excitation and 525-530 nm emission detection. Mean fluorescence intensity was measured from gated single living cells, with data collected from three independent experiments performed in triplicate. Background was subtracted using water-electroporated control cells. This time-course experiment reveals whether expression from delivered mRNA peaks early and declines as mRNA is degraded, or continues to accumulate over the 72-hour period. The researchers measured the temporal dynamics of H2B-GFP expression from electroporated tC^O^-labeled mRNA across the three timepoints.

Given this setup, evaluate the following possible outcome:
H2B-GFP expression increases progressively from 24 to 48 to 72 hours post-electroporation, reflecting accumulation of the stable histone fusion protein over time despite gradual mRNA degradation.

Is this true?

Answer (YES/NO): NO